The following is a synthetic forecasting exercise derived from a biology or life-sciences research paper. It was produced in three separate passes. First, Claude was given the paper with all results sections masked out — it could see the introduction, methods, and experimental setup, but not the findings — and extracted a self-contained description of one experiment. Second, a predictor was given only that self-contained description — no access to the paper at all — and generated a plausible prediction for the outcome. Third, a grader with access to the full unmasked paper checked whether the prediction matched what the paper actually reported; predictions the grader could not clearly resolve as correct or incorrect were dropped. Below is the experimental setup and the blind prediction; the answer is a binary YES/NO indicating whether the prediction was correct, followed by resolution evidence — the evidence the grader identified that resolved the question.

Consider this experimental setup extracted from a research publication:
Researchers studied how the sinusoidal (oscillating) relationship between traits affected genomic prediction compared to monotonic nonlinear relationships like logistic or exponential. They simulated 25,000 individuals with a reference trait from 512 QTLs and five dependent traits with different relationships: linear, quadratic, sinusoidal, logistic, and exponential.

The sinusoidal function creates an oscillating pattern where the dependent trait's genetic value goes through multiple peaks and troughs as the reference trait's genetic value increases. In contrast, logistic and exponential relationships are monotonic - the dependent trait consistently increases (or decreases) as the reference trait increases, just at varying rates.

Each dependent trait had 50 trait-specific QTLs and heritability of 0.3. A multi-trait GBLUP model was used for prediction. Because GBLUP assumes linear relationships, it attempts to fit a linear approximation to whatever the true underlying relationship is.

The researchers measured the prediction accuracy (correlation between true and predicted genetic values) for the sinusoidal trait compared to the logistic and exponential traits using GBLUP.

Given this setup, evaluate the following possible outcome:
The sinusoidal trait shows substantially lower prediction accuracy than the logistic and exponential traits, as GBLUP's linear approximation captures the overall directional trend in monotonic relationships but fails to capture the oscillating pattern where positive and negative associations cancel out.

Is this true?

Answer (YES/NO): YES